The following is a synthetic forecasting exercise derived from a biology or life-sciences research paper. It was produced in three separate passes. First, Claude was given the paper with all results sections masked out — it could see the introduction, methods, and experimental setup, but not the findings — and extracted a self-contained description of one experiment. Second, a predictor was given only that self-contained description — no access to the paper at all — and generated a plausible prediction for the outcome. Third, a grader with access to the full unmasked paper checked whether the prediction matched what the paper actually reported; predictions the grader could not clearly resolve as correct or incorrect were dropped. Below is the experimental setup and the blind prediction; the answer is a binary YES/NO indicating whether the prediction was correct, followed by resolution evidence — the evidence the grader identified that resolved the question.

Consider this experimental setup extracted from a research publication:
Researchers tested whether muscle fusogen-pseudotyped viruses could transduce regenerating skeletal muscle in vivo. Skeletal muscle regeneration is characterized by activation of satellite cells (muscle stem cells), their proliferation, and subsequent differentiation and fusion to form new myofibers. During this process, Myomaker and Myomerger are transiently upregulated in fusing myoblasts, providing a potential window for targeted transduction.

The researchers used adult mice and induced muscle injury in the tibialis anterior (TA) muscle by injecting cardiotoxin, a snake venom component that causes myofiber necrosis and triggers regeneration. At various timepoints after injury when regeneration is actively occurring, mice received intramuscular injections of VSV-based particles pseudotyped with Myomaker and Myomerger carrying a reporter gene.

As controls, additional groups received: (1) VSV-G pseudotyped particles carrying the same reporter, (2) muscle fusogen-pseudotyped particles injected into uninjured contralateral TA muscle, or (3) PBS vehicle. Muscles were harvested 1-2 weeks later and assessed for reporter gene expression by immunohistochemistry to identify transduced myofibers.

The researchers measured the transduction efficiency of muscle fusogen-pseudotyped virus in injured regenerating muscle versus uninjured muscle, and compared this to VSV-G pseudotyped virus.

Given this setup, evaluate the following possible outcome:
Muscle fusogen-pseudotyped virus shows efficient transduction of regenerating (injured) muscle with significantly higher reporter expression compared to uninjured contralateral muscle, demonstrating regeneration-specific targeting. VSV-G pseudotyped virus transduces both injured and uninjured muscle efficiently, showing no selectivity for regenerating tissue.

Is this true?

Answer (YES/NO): NO